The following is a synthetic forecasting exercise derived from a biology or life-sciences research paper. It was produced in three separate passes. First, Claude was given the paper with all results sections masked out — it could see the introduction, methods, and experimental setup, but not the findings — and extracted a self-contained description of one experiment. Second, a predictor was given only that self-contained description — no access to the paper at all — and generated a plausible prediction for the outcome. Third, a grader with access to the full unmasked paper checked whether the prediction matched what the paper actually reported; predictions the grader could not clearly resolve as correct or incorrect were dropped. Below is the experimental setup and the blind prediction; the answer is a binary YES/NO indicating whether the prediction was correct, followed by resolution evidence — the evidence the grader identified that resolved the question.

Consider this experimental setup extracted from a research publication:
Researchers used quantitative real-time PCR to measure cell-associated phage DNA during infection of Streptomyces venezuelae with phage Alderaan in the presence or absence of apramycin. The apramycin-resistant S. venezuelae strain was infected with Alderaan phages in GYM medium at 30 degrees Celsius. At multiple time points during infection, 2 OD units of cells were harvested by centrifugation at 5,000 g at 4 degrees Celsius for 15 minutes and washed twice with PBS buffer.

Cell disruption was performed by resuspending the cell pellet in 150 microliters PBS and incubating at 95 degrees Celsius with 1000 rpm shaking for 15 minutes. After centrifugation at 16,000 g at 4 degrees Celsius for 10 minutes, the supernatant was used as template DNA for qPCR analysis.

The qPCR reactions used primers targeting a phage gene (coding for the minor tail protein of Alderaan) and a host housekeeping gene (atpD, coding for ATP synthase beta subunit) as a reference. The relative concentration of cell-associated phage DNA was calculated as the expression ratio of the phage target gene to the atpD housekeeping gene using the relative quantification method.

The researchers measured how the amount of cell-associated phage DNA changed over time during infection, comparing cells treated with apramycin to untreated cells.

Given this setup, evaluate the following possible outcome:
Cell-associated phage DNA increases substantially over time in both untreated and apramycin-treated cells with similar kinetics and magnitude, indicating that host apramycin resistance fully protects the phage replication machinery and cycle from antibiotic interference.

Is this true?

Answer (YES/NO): NO